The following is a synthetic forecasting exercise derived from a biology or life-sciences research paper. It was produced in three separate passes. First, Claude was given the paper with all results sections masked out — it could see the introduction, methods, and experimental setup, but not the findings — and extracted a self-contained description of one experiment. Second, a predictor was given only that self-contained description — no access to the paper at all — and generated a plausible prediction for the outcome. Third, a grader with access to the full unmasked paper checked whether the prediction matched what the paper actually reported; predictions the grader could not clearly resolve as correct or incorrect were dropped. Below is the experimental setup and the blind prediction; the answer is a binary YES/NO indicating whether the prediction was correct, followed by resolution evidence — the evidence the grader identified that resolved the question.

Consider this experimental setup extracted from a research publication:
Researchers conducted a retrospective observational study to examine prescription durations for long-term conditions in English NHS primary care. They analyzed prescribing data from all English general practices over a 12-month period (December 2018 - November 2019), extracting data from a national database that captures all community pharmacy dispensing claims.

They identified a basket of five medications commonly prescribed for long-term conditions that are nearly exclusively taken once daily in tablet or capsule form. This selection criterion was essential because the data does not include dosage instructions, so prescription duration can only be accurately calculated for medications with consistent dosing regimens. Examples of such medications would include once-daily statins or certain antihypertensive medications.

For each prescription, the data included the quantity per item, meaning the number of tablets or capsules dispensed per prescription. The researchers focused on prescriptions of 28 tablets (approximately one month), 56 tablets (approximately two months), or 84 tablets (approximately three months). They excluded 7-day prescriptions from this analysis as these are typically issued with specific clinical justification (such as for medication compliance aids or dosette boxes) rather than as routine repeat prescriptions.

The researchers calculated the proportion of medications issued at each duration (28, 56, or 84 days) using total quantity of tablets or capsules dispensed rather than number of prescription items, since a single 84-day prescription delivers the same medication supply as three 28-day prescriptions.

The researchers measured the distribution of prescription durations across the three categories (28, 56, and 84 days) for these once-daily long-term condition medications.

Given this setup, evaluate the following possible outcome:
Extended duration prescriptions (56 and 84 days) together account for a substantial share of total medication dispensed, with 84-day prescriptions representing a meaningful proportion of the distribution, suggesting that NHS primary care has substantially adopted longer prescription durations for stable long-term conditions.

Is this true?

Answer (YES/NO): NO